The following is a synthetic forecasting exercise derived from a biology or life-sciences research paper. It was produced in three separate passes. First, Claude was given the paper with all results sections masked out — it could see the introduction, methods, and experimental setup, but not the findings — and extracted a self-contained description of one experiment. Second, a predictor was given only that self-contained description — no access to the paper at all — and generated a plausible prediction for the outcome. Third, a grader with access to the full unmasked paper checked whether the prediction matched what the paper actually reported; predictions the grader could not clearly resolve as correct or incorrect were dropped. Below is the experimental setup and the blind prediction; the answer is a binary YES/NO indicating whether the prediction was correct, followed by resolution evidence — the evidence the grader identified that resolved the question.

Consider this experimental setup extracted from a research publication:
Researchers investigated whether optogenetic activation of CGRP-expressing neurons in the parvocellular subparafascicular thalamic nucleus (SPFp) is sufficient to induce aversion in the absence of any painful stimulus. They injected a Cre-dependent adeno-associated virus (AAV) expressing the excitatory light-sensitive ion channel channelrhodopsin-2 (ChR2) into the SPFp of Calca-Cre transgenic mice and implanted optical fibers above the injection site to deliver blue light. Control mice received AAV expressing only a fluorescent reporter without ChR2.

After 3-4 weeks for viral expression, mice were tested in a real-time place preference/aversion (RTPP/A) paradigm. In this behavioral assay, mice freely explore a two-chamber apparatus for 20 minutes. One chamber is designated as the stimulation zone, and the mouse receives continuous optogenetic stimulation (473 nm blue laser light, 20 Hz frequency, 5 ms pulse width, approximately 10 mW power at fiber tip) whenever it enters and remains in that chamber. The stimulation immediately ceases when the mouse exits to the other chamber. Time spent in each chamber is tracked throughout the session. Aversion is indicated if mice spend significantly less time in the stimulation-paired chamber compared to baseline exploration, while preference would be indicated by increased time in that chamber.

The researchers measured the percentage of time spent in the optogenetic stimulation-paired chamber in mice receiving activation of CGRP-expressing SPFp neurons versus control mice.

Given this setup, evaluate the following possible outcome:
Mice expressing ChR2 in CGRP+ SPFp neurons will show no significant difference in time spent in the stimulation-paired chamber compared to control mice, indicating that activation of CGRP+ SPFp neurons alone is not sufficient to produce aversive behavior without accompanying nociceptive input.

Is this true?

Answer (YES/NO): NO